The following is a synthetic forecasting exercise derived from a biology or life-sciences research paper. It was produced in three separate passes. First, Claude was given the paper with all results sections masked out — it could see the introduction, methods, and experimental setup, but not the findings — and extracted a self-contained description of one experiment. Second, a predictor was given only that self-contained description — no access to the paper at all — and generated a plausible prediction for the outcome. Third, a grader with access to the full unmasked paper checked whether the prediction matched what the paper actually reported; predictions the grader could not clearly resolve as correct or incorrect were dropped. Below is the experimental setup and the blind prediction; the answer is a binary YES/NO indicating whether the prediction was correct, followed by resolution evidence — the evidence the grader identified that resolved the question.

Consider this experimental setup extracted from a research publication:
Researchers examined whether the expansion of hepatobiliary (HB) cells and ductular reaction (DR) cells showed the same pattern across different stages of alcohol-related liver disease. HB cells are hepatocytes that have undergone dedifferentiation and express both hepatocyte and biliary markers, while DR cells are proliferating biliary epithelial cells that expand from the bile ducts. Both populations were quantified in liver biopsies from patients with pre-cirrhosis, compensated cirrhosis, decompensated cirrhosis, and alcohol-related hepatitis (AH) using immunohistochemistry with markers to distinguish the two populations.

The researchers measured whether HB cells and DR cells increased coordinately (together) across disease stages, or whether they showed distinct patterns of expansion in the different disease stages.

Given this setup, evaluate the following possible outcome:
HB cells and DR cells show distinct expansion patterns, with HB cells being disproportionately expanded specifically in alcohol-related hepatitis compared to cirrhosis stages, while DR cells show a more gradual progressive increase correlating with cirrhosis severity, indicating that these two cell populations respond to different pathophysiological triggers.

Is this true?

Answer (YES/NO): NO